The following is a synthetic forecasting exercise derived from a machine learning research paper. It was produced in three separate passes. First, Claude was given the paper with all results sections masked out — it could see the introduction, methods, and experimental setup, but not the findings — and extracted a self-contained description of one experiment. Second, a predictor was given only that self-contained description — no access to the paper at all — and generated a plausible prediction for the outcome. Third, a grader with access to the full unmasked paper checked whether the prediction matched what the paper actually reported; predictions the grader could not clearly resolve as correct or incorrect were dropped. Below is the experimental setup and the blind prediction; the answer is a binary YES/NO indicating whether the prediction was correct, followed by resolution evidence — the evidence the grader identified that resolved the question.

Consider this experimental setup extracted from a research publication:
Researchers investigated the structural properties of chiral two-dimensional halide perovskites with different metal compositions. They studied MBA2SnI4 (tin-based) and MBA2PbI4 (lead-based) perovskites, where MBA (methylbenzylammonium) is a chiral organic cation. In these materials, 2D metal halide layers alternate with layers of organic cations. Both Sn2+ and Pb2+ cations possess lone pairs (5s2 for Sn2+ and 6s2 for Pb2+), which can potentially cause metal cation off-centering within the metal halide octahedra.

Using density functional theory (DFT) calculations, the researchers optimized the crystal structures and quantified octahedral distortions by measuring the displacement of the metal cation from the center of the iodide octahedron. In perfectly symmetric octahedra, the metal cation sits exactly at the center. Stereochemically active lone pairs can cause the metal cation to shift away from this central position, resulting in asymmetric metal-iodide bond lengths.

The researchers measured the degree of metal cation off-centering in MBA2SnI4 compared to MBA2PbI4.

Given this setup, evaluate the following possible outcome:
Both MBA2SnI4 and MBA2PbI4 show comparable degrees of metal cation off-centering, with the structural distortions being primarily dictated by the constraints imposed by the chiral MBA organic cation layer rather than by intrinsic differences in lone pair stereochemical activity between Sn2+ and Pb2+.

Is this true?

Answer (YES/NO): NO